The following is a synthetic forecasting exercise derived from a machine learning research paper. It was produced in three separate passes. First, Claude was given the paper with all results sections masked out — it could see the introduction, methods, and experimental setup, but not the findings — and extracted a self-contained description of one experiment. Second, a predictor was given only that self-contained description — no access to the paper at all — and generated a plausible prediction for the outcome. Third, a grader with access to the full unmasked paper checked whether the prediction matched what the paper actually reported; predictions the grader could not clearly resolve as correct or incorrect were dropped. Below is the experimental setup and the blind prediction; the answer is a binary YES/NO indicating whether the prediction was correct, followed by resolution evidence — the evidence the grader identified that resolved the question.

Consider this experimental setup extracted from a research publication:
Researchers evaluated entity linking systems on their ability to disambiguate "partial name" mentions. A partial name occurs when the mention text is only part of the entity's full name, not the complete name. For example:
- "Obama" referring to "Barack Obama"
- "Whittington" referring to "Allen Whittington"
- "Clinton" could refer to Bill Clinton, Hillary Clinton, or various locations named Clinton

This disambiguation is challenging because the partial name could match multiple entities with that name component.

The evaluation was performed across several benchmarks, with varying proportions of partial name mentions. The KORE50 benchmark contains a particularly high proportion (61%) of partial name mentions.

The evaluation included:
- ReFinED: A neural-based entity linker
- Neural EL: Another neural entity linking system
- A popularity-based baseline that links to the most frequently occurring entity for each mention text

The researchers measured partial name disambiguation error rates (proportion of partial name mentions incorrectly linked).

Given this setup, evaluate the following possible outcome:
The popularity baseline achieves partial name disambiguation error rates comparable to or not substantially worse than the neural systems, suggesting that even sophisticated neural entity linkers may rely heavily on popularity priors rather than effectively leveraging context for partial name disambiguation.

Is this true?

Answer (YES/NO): NO